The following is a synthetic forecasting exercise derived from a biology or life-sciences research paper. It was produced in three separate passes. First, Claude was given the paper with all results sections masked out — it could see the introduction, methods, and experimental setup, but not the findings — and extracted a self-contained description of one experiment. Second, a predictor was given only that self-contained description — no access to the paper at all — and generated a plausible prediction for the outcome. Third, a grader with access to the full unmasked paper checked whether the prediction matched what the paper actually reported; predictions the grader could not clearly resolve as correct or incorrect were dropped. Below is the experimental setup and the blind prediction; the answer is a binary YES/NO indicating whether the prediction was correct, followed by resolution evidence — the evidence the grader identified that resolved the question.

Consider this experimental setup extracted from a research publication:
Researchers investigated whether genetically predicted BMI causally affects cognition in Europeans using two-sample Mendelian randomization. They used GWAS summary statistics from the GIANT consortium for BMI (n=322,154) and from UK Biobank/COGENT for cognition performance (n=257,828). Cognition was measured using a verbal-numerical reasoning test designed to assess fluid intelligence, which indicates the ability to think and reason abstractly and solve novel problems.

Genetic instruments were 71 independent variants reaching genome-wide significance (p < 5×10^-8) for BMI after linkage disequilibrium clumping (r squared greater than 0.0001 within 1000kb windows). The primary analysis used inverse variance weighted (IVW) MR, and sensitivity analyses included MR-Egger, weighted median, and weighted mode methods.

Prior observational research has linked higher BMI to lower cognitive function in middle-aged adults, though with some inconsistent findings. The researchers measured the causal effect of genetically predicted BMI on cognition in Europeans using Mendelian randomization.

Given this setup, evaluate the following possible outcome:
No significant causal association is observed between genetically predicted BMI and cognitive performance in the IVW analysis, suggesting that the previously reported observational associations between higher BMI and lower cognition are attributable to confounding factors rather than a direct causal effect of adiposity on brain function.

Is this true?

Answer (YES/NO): YES